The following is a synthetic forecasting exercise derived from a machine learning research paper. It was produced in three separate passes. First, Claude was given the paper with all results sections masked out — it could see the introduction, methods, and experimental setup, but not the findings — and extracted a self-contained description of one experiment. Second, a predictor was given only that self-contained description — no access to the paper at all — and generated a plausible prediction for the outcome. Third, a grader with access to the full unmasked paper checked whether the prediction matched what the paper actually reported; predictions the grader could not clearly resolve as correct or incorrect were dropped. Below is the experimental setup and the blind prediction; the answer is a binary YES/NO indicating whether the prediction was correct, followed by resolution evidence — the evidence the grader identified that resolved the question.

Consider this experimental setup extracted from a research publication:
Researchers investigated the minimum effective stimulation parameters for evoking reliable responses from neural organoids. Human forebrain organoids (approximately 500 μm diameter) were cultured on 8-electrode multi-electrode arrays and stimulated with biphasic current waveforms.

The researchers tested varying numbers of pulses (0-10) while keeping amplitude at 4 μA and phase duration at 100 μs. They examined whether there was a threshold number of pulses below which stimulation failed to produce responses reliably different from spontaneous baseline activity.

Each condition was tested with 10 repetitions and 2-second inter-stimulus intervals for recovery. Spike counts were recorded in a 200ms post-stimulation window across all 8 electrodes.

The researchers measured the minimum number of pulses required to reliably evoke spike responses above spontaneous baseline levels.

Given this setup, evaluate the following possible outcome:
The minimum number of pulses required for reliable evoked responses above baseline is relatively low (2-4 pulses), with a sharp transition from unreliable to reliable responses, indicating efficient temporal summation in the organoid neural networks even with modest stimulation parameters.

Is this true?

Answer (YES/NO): NO